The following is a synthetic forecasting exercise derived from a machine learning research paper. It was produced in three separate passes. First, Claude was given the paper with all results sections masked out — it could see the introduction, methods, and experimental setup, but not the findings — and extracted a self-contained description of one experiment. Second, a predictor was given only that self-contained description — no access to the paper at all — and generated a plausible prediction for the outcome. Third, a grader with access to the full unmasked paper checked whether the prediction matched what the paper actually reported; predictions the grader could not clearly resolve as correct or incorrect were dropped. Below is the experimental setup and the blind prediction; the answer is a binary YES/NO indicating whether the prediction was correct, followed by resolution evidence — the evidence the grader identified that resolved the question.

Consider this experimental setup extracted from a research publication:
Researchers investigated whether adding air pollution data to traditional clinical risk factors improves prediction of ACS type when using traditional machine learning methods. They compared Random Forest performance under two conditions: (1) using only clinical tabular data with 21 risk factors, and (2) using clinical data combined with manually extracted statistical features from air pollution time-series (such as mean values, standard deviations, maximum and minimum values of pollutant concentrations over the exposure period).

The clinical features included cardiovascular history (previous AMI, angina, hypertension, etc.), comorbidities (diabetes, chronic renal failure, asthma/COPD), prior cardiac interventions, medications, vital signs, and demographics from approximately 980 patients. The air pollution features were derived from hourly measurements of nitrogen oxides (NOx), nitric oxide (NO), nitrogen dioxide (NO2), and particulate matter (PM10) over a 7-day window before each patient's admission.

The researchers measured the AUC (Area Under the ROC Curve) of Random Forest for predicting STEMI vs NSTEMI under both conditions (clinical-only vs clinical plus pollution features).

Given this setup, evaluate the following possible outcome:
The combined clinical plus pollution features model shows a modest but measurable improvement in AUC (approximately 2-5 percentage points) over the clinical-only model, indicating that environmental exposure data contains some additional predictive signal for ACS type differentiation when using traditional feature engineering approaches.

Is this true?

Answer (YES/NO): YES